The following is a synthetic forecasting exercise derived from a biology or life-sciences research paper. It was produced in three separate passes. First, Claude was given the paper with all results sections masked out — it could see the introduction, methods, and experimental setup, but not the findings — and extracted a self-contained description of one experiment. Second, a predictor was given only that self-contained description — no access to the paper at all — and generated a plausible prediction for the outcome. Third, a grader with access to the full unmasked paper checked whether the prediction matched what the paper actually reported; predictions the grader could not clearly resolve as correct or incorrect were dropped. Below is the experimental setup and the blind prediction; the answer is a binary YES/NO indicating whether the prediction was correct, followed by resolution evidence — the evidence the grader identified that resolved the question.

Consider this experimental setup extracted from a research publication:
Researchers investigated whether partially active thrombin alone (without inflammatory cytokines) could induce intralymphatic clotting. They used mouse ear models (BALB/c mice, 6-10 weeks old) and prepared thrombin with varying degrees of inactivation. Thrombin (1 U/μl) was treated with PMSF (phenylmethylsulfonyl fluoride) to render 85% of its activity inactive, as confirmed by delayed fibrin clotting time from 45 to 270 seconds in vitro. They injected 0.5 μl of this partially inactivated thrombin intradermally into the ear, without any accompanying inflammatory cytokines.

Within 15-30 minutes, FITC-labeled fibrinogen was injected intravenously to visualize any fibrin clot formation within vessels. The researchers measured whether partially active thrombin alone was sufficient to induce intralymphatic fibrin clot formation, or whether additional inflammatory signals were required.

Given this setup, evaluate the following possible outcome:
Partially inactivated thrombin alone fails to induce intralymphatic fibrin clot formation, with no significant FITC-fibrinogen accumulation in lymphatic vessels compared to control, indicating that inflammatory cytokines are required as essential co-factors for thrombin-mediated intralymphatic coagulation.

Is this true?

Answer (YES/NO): NO